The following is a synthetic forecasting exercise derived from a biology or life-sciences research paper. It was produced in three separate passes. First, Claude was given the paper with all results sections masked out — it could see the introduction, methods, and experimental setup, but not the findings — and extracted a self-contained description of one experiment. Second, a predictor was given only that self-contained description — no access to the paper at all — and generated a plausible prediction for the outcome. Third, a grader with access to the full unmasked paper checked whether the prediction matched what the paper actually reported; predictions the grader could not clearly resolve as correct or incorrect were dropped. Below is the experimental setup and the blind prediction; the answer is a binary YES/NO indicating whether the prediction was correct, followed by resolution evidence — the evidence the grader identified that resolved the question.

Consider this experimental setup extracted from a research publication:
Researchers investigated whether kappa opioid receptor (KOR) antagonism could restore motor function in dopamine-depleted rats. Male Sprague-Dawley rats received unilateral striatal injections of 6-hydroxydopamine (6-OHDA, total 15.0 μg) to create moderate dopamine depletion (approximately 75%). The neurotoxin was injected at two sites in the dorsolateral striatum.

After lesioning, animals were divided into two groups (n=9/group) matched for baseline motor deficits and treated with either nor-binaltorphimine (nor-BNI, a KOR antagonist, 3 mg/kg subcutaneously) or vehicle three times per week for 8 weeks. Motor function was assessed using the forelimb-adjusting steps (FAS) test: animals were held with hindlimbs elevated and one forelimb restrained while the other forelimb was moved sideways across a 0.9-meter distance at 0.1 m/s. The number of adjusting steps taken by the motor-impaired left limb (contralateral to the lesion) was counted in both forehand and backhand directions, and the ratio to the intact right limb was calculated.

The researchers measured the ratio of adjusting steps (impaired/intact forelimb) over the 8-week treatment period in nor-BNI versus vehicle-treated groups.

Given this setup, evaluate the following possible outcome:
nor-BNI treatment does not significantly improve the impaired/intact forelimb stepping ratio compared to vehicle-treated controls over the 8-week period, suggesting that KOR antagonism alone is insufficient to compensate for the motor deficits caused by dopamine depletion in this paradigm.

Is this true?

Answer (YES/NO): YES